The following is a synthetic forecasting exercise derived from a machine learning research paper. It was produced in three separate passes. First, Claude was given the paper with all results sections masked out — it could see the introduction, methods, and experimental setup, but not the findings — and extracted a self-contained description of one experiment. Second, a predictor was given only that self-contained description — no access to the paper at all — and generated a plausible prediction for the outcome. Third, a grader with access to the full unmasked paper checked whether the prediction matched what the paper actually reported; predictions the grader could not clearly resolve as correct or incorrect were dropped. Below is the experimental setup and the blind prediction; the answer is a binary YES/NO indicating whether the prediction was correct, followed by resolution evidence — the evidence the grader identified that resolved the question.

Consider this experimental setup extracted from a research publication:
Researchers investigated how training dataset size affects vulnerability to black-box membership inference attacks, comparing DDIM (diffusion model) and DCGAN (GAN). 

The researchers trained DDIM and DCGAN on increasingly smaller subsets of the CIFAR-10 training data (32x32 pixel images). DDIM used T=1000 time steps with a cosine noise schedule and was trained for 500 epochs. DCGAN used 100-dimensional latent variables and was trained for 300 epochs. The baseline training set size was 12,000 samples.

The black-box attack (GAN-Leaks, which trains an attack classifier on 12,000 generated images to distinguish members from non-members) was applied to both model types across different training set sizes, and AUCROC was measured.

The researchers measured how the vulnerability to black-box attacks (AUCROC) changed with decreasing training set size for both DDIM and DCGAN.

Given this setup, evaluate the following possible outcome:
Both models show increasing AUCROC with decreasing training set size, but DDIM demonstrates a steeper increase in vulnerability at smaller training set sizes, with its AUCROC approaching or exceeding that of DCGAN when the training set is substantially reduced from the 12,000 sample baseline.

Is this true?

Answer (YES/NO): YES